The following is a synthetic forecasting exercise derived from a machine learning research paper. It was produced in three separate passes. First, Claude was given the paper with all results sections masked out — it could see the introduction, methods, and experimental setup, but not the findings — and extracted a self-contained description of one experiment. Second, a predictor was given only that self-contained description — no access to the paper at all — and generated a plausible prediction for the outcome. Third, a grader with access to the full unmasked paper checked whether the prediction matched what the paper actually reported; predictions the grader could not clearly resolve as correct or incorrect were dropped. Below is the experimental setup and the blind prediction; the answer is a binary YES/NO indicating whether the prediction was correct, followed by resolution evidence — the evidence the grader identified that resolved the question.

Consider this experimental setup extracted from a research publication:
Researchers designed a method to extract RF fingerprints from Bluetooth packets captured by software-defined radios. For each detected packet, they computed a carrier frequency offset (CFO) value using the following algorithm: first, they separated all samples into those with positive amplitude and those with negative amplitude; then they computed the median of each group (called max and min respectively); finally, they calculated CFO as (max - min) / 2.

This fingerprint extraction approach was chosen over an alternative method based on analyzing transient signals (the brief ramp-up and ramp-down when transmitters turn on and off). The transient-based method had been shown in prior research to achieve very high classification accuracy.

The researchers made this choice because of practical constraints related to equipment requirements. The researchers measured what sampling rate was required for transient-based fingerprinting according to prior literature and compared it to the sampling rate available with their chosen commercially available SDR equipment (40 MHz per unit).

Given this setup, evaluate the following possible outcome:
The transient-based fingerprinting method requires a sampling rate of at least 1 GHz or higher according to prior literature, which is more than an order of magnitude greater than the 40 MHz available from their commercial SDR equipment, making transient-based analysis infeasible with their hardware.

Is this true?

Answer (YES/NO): YES